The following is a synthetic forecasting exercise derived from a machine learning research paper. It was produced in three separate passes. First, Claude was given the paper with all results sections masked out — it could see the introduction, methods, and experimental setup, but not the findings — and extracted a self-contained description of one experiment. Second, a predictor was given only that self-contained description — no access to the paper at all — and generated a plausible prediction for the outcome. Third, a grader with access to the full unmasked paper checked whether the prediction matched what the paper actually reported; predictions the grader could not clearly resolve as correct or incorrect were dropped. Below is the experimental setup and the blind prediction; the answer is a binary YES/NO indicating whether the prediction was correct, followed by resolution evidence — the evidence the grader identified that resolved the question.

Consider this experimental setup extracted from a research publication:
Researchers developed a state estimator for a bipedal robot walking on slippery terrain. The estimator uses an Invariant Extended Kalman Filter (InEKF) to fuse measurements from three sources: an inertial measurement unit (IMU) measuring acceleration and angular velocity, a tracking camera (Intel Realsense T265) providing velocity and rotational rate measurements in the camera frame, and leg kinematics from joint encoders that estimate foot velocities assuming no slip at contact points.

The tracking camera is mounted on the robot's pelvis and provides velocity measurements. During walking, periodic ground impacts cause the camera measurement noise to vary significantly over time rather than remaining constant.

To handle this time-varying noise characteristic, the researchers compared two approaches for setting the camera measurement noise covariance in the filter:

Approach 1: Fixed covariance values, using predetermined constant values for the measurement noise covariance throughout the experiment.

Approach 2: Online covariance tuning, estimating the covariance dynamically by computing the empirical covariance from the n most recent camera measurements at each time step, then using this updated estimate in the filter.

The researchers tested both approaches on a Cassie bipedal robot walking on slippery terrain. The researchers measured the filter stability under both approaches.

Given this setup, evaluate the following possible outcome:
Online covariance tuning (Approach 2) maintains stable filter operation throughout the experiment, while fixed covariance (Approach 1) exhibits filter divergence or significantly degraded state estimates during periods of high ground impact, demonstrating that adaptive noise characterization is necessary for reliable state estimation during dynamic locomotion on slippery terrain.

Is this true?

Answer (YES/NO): YES